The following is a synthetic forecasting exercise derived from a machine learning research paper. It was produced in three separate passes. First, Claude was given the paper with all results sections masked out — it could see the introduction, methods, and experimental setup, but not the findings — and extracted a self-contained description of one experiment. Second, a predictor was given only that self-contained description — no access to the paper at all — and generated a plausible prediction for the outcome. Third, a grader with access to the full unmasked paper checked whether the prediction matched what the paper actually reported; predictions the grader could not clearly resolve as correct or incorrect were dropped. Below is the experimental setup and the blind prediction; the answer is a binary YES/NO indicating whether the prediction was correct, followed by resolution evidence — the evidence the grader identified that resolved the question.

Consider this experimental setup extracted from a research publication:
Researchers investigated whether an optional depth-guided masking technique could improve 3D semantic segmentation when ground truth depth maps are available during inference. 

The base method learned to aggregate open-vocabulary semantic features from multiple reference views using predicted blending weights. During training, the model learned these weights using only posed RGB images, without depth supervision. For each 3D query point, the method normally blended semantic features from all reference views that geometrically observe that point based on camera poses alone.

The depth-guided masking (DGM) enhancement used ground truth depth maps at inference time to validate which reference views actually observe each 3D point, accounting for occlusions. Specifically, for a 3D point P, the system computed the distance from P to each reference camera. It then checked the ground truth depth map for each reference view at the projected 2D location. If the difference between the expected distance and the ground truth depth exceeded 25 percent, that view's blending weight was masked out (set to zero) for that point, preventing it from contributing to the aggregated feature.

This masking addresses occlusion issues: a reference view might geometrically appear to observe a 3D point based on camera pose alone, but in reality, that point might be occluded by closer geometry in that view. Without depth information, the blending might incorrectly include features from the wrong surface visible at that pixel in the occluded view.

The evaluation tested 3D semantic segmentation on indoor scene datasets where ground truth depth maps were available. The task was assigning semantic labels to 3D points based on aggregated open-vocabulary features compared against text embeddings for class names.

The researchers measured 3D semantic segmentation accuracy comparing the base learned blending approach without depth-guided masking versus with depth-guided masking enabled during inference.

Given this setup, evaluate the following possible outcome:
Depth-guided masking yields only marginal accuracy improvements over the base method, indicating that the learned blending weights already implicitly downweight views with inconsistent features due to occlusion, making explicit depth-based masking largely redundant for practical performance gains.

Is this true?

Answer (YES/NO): NO